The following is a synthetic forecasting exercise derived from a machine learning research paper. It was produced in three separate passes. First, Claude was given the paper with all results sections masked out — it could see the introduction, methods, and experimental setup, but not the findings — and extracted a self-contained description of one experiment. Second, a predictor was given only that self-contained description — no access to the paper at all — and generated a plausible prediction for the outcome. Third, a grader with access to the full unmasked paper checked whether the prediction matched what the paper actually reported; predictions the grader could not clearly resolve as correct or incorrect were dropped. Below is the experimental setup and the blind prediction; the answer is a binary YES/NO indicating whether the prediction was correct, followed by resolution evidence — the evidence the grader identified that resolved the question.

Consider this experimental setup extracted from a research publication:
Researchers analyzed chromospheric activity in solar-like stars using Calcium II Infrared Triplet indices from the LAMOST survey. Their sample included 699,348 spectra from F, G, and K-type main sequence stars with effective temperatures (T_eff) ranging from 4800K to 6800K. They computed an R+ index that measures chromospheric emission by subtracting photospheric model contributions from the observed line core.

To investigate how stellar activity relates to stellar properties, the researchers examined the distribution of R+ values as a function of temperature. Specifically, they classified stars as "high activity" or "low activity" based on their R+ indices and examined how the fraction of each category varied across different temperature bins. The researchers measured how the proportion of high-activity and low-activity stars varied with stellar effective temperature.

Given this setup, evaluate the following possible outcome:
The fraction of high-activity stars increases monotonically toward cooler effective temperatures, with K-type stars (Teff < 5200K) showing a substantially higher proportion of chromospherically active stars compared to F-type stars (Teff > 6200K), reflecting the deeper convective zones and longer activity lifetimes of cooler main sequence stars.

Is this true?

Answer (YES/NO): NO